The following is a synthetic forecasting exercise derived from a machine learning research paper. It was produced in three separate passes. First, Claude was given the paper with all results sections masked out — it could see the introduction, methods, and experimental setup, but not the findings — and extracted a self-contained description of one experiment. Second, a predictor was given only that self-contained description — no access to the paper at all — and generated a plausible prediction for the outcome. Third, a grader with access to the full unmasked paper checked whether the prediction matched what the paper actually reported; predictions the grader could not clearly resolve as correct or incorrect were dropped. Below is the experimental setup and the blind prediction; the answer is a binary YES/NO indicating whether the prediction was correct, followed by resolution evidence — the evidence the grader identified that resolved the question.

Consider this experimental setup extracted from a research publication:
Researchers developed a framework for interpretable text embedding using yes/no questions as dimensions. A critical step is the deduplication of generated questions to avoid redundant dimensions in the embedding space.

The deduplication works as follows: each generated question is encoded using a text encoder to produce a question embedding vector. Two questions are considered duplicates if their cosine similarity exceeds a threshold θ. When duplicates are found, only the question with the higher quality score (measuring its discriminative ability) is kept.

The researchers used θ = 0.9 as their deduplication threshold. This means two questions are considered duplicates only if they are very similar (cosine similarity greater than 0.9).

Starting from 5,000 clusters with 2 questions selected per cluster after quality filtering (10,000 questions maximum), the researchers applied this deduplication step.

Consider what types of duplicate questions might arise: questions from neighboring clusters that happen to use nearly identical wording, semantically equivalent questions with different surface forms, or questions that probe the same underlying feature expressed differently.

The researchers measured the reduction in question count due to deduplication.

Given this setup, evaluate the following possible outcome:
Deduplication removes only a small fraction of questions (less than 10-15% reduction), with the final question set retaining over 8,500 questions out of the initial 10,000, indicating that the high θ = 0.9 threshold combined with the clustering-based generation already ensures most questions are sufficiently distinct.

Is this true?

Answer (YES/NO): YES